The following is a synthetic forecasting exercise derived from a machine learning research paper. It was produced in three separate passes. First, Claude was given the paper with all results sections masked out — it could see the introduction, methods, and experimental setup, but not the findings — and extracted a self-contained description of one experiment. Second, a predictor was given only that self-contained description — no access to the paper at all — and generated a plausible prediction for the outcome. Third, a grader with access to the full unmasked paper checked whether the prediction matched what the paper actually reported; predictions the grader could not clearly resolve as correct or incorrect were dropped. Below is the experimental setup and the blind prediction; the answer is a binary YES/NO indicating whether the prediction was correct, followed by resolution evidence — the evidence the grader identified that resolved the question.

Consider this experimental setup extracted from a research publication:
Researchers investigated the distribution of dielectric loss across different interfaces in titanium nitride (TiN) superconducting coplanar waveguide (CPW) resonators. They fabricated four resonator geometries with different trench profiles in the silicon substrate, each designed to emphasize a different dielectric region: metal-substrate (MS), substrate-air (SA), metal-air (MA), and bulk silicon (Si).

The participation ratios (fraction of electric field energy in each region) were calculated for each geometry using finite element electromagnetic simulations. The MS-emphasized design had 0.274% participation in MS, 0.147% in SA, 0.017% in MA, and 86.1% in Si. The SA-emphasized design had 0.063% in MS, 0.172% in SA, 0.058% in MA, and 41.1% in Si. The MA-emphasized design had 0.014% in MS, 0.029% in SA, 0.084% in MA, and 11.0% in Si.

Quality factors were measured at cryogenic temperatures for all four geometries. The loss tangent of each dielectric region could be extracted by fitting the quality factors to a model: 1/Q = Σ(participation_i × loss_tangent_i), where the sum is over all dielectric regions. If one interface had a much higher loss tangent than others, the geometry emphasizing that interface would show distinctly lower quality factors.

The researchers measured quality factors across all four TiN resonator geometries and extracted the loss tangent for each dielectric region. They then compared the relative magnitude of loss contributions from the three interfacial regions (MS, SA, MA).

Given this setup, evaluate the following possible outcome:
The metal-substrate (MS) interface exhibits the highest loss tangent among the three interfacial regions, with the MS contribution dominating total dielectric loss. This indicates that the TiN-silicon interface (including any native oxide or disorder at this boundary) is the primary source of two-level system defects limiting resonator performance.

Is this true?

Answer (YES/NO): NO